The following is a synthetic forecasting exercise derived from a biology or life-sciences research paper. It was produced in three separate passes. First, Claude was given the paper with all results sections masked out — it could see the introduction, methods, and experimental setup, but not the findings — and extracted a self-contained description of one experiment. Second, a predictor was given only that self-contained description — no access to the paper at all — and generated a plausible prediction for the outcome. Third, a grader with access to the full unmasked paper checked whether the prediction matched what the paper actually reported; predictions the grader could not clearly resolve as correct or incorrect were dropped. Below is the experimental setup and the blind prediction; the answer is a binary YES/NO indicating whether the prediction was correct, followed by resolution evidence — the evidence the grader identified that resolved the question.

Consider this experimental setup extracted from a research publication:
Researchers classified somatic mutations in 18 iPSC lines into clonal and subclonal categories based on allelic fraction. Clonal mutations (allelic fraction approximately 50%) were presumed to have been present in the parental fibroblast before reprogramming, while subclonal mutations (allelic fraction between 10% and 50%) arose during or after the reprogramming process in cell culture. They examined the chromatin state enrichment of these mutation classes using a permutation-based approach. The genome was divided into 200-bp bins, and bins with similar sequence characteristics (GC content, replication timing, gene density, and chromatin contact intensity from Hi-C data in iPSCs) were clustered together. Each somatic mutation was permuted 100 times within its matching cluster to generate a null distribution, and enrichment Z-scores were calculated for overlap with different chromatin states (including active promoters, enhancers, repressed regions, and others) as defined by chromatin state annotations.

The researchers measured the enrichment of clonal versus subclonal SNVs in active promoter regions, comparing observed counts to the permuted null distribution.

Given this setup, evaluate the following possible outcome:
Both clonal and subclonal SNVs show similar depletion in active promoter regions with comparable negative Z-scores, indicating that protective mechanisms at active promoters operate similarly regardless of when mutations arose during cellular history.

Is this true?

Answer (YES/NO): NO